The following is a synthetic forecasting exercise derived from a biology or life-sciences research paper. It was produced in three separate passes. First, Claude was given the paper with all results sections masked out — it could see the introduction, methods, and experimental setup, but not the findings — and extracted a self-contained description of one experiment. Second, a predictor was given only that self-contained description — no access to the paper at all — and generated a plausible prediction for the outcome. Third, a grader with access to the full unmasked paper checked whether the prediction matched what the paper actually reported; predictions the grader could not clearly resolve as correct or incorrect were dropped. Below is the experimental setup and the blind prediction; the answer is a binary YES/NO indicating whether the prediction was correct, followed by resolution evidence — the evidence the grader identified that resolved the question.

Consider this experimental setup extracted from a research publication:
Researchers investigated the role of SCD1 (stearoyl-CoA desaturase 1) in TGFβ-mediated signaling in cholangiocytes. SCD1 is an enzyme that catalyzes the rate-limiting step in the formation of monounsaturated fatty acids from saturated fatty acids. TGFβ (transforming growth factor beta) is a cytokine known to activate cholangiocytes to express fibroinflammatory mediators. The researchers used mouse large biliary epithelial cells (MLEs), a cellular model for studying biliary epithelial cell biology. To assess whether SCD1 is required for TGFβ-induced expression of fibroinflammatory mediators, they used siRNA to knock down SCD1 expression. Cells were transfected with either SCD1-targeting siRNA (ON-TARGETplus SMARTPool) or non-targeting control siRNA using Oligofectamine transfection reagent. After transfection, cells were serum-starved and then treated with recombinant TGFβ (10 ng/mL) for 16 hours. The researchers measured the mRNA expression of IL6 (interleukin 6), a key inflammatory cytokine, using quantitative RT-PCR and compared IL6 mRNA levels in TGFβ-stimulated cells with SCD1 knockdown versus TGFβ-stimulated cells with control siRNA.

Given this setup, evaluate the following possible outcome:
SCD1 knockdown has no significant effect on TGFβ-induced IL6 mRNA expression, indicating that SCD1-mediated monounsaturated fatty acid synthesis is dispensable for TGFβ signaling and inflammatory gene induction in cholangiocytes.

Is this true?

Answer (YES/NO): NO